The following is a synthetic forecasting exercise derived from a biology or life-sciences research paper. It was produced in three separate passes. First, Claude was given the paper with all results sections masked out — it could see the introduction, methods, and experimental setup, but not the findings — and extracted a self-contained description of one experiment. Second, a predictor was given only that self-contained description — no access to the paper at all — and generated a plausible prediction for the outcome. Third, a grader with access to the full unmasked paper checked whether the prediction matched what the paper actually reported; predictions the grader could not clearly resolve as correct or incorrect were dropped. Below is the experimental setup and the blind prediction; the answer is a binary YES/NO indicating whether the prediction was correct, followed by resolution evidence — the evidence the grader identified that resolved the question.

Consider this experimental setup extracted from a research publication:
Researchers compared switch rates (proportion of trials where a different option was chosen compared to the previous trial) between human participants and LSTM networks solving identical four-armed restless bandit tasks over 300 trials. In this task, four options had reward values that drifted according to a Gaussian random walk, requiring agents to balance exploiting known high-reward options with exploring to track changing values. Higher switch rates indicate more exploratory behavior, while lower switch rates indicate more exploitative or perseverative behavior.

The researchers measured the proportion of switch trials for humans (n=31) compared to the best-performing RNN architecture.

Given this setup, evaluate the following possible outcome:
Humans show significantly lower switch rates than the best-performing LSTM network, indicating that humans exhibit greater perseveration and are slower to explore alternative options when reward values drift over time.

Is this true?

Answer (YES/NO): NO